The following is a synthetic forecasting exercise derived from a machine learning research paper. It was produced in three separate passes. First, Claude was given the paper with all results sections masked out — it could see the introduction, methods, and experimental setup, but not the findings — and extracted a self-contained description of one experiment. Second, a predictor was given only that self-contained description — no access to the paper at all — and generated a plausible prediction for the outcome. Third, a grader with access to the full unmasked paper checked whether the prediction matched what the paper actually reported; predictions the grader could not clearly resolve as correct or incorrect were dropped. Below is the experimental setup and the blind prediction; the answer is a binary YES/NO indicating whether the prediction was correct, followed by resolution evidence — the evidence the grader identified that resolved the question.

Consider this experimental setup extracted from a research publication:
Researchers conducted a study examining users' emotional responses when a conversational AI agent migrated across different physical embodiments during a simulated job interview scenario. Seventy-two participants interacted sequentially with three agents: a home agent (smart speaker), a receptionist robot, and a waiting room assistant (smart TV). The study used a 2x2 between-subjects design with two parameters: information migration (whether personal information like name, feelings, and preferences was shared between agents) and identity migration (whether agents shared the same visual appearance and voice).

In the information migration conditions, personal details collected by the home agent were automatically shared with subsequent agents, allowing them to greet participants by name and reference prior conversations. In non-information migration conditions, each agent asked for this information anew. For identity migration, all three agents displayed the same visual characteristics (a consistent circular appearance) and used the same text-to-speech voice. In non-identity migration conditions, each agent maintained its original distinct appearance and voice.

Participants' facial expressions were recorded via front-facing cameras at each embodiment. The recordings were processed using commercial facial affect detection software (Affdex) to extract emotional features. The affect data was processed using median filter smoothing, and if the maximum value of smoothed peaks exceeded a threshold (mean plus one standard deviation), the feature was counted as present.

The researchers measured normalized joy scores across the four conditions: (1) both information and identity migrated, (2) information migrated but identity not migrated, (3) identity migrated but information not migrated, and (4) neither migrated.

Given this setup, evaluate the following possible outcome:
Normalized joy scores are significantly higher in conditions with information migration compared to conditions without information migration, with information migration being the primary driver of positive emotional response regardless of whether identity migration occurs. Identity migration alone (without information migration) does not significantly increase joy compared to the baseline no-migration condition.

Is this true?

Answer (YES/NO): NO